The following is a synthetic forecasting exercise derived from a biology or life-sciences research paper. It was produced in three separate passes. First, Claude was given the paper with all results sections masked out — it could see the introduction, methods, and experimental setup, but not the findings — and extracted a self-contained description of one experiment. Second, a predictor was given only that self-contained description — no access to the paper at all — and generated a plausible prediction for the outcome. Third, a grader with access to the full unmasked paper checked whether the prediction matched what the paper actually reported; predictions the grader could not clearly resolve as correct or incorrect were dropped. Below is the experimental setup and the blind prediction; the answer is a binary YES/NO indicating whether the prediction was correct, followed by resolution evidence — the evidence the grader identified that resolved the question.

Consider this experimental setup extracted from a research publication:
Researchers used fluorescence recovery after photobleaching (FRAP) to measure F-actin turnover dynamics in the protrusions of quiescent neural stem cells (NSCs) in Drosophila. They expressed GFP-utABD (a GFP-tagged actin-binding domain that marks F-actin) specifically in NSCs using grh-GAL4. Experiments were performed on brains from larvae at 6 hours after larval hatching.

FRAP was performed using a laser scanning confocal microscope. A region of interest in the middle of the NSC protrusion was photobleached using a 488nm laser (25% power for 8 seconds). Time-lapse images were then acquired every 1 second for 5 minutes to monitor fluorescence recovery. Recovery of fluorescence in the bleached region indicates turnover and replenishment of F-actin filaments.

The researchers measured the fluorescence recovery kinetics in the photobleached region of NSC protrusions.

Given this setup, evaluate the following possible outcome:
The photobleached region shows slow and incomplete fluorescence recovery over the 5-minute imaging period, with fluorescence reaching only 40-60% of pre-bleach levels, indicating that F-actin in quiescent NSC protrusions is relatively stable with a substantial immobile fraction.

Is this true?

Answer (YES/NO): NO